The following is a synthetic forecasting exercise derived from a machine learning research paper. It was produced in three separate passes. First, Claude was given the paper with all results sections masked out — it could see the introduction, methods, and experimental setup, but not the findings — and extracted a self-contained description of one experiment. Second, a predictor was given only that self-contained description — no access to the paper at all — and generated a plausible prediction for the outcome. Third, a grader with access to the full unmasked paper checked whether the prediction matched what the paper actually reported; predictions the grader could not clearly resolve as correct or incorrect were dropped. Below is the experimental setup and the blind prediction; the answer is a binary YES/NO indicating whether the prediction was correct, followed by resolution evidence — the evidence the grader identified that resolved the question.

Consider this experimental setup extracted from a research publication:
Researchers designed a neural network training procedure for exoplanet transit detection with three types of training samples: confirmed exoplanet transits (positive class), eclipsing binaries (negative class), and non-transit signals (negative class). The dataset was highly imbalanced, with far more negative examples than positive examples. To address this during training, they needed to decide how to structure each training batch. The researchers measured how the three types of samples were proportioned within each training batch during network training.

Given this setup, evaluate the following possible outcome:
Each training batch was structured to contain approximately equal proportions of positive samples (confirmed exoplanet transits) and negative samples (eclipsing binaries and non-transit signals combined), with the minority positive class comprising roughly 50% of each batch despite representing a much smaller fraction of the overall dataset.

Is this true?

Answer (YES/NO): NO